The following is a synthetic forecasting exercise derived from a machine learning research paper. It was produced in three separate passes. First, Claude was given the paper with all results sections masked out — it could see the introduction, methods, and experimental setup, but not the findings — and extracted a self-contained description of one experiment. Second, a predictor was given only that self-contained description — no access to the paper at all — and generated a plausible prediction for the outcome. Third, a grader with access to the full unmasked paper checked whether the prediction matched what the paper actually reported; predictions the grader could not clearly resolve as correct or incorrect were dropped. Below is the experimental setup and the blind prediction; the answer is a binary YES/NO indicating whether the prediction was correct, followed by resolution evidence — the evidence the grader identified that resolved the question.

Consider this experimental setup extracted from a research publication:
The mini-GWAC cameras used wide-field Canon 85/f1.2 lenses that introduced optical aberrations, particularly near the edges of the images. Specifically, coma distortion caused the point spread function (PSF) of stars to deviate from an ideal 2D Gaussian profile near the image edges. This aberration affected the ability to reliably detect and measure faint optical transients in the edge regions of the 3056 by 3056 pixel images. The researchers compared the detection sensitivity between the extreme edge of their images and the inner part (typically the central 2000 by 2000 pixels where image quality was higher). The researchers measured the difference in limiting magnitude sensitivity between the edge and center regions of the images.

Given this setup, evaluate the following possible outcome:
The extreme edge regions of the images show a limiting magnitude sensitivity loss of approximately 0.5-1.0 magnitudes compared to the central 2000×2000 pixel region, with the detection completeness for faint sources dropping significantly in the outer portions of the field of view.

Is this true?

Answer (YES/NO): YES